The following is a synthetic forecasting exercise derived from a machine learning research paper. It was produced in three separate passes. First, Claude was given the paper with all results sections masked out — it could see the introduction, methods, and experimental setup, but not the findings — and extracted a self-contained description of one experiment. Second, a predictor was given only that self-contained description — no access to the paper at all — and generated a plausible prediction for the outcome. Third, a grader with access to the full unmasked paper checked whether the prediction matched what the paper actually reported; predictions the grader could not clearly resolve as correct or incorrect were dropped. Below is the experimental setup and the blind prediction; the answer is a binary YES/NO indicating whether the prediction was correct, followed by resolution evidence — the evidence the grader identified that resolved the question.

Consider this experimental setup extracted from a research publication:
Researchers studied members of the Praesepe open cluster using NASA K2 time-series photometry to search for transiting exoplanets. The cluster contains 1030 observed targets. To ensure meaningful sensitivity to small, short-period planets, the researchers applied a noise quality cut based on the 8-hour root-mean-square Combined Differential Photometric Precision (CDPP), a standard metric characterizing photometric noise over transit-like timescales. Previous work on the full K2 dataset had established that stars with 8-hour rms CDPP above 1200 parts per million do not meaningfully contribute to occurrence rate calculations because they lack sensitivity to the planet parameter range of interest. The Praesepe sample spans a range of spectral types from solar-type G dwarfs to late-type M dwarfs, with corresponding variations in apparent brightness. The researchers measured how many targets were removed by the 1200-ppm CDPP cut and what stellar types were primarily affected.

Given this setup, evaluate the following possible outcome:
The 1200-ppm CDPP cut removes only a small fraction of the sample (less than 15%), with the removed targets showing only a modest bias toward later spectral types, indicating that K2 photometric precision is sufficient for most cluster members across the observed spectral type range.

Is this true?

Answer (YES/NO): NO